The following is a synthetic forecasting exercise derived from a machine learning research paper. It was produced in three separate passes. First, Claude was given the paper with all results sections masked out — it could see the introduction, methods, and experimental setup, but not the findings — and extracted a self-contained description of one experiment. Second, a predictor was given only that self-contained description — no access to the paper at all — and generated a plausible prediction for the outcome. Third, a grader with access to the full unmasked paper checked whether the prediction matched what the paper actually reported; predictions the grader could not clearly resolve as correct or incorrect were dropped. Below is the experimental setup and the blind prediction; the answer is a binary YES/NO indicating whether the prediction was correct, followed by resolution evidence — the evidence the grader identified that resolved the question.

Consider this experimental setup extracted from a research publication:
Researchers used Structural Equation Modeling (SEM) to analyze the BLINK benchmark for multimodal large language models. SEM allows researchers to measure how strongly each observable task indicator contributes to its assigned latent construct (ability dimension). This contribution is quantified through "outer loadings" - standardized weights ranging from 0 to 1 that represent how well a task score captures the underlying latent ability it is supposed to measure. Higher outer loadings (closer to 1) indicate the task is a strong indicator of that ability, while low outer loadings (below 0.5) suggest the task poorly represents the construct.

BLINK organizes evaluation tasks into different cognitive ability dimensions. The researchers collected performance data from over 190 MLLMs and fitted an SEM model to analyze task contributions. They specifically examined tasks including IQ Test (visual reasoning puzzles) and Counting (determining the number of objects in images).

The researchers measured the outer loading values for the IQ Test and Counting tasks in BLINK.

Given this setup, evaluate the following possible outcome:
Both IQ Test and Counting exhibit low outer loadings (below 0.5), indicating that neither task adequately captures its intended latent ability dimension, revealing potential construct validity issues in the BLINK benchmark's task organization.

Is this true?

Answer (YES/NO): NO